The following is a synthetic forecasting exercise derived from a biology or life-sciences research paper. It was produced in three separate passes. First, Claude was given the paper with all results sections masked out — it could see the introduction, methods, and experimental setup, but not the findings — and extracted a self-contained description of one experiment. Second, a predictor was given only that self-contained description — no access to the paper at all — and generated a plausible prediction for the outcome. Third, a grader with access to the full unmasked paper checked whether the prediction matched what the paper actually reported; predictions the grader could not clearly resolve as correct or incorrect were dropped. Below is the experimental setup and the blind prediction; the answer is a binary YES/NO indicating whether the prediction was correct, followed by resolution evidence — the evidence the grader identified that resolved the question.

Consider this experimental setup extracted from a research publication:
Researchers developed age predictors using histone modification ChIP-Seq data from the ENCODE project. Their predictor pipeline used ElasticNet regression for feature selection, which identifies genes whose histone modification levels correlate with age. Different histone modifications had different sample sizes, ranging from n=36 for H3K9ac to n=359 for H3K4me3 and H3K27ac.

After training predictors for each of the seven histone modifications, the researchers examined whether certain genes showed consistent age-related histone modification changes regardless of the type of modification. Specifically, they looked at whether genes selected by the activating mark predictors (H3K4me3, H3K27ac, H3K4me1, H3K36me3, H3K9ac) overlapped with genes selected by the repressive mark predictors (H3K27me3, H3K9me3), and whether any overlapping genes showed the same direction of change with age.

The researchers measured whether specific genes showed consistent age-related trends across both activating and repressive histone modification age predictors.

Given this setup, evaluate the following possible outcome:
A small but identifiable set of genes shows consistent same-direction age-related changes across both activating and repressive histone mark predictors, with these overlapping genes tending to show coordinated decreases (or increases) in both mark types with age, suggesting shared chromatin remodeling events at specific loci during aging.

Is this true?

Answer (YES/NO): YES